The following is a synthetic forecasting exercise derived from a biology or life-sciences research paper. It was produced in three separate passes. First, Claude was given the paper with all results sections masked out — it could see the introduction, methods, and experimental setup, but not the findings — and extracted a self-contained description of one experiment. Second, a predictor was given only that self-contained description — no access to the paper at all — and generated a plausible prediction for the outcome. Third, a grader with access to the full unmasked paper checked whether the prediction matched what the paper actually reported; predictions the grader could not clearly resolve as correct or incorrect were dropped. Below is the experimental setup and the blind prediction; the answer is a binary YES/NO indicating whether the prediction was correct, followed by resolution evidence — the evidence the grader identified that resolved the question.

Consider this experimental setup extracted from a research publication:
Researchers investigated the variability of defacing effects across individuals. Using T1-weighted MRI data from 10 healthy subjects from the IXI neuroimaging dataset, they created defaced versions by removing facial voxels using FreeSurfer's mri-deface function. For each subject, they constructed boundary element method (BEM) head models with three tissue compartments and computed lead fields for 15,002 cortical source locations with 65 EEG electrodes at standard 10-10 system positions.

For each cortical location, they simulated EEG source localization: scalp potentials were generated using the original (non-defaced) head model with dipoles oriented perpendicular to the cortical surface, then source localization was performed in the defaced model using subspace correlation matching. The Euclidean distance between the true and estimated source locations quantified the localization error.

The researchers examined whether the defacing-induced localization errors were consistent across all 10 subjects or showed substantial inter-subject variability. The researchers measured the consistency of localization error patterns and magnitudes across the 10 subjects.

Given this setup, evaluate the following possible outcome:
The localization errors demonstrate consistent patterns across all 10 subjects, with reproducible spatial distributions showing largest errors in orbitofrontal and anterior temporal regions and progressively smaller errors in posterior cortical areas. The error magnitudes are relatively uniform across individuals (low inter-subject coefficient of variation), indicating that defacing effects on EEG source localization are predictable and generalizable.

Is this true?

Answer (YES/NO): NO